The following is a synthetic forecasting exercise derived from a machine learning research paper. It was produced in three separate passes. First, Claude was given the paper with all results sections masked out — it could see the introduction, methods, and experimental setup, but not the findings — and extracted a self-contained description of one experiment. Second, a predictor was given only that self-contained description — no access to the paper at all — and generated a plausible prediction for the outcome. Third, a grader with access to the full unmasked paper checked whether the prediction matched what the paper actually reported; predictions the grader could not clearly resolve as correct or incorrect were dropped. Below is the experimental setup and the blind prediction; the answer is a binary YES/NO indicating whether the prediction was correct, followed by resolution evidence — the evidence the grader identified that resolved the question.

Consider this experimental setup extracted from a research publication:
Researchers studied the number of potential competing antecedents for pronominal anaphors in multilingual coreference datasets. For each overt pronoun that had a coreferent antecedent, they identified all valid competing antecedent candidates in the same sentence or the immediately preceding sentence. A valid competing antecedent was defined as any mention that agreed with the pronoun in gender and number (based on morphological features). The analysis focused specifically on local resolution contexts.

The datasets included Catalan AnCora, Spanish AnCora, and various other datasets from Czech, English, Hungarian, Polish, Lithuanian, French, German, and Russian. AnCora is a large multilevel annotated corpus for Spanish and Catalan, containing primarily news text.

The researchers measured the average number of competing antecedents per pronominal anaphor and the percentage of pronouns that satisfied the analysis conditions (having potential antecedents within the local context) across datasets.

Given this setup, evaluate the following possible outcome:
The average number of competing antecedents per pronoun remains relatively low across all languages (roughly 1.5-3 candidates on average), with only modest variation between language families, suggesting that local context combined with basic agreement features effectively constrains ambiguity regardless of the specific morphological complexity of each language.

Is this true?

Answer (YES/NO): NO